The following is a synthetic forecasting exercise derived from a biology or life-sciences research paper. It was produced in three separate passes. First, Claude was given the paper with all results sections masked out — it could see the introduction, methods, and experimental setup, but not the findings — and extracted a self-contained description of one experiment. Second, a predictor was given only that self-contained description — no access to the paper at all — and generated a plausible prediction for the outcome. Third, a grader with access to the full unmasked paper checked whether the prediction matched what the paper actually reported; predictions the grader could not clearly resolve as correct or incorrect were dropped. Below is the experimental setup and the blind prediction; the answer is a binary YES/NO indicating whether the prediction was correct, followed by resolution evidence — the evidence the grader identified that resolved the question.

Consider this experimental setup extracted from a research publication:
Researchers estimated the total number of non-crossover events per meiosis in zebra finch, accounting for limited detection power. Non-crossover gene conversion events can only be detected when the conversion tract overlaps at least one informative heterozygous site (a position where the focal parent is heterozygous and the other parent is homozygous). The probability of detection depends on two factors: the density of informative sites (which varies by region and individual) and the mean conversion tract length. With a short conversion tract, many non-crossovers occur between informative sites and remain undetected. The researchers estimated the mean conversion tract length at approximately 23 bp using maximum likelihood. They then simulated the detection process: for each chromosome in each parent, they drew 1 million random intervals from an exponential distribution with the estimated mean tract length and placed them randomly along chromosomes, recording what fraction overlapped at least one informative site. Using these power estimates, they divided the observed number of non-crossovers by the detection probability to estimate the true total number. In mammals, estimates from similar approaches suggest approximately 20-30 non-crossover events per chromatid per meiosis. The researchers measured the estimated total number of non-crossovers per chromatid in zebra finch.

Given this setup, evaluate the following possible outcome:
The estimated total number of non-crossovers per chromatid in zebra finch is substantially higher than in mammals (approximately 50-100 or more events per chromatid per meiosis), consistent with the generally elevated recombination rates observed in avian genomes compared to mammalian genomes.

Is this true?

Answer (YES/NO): NO